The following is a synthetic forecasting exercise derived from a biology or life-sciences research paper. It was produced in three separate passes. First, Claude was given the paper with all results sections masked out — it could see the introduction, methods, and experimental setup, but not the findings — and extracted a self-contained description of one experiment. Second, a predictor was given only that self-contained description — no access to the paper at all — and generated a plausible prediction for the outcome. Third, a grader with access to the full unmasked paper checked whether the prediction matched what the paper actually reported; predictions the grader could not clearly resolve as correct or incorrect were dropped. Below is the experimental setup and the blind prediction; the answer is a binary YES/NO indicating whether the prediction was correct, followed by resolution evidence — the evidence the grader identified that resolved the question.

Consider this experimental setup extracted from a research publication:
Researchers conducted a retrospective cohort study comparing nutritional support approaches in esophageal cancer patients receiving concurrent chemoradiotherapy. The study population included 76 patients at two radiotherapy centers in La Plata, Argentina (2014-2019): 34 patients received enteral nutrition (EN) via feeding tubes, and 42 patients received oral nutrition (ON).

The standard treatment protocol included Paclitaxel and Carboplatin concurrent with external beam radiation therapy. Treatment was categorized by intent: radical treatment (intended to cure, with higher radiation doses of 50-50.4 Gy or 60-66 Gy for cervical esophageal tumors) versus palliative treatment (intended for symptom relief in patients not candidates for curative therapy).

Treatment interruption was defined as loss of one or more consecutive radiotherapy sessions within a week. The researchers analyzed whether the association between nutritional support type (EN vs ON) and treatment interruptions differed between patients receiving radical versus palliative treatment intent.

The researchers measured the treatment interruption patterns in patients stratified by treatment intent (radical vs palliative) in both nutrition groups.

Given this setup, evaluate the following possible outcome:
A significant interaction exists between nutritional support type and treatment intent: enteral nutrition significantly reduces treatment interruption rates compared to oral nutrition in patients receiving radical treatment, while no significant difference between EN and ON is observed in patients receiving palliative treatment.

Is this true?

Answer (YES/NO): NO